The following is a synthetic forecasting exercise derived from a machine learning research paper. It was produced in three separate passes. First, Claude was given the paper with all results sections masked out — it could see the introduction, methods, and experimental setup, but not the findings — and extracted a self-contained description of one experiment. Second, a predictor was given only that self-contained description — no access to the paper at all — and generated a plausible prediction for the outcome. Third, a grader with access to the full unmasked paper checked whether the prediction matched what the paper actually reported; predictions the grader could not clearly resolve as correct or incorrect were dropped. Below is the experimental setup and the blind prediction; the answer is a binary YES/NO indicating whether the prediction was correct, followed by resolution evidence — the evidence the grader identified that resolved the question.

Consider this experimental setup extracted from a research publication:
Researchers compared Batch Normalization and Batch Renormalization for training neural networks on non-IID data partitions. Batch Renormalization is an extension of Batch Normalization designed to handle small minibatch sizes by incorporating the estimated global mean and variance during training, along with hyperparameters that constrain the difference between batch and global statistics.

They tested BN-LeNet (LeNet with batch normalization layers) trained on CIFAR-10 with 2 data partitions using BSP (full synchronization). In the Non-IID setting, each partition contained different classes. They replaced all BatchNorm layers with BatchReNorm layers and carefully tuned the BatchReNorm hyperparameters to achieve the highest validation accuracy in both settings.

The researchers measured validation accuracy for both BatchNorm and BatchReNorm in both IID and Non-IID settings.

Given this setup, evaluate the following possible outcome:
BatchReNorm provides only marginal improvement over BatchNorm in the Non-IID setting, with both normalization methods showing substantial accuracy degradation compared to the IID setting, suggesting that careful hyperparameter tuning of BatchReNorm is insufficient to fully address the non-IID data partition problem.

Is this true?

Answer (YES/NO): NO